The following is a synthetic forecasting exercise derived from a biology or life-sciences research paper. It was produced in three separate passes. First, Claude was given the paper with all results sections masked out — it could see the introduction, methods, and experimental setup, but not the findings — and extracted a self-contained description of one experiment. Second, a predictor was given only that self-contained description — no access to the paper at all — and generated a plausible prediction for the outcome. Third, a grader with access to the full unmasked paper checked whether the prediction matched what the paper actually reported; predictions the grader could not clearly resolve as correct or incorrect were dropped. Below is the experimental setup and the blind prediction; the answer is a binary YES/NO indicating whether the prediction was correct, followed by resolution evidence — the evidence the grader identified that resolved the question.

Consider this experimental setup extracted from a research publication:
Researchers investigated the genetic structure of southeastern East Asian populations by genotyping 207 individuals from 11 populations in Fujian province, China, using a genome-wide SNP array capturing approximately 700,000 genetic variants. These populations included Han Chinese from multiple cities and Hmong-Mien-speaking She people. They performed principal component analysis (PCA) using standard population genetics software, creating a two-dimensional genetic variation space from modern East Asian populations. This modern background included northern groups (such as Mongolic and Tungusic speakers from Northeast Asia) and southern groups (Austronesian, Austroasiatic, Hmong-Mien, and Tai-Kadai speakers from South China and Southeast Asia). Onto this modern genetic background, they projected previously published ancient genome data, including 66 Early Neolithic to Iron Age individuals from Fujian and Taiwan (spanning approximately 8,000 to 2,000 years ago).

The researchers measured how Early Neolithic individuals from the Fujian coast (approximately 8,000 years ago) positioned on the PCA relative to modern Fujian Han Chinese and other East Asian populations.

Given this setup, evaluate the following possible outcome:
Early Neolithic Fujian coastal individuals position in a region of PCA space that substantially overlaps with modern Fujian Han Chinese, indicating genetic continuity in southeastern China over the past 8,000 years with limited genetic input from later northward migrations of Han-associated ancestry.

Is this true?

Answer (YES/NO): NO